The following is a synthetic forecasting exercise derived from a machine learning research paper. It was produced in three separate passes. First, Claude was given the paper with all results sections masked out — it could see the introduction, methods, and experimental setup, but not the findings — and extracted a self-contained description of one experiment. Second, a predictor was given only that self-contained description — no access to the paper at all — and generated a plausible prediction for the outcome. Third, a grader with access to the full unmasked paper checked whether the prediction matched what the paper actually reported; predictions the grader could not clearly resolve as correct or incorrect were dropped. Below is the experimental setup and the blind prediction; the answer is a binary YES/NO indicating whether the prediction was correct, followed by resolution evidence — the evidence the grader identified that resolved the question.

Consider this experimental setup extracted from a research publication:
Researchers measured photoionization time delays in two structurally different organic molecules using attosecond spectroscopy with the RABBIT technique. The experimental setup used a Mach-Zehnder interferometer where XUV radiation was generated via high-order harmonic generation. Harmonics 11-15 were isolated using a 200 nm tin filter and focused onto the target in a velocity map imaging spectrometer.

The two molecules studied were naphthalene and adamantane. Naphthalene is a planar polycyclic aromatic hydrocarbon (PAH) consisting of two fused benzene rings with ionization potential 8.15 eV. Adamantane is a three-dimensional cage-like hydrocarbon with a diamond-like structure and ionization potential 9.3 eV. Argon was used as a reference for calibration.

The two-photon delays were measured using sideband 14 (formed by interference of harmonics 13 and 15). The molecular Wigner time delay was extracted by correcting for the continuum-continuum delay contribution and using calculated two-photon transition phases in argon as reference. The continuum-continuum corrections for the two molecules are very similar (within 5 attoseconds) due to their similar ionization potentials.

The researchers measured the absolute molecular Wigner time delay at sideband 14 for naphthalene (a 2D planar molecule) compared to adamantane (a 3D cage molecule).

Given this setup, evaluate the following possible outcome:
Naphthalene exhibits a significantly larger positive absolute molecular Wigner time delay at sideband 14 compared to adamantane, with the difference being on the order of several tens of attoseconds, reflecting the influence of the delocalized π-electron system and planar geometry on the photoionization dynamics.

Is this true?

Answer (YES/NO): NO